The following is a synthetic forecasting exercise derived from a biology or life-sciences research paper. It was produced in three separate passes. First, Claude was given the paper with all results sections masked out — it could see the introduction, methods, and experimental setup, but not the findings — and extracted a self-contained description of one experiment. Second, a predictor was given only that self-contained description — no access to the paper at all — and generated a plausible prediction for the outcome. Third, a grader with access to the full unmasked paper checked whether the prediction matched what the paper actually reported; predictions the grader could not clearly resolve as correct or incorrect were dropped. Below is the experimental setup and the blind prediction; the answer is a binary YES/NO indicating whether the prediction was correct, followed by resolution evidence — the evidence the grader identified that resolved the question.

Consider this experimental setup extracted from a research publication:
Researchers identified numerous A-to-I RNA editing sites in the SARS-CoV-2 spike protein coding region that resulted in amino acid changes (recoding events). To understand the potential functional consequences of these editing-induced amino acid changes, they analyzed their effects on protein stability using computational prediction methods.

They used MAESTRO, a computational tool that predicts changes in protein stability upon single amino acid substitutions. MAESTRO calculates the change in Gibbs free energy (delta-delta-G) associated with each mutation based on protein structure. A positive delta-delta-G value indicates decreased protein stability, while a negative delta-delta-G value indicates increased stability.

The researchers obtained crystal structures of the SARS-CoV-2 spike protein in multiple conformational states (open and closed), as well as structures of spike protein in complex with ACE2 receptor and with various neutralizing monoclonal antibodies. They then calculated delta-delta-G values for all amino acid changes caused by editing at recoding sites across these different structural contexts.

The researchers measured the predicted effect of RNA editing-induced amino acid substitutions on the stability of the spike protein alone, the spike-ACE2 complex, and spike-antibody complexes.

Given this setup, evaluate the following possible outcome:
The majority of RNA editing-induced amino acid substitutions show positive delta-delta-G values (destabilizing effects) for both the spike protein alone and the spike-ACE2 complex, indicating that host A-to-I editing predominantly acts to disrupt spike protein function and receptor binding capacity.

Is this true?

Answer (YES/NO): NO